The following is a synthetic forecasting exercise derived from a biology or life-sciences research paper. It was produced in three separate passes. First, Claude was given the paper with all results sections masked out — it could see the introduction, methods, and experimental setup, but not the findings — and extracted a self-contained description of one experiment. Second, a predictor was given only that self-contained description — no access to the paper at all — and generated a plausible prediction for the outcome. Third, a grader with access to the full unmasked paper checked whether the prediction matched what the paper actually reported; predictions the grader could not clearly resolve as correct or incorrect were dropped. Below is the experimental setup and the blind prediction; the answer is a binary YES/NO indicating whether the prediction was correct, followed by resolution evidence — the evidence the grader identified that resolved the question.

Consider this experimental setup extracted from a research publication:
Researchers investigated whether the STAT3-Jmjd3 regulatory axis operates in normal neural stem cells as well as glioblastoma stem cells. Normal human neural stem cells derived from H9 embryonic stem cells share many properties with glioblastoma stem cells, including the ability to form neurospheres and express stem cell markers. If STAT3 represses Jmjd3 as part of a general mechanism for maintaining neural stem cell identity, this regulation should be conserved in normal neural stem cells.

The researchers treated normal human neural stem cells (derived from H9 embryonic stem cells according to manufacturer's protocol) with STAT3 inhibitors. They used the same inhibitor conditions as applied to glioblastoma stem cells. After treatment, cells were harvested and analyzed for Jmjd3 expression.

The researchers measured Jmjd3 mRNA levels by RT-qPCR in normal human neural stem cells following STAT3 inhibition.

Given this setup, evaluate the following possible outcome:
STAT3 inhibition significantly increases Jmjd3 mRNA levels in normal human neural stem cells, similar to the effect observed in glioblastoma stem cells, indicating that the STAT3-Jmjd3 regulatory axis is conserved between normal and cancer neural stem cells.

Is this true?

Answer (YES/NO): YES